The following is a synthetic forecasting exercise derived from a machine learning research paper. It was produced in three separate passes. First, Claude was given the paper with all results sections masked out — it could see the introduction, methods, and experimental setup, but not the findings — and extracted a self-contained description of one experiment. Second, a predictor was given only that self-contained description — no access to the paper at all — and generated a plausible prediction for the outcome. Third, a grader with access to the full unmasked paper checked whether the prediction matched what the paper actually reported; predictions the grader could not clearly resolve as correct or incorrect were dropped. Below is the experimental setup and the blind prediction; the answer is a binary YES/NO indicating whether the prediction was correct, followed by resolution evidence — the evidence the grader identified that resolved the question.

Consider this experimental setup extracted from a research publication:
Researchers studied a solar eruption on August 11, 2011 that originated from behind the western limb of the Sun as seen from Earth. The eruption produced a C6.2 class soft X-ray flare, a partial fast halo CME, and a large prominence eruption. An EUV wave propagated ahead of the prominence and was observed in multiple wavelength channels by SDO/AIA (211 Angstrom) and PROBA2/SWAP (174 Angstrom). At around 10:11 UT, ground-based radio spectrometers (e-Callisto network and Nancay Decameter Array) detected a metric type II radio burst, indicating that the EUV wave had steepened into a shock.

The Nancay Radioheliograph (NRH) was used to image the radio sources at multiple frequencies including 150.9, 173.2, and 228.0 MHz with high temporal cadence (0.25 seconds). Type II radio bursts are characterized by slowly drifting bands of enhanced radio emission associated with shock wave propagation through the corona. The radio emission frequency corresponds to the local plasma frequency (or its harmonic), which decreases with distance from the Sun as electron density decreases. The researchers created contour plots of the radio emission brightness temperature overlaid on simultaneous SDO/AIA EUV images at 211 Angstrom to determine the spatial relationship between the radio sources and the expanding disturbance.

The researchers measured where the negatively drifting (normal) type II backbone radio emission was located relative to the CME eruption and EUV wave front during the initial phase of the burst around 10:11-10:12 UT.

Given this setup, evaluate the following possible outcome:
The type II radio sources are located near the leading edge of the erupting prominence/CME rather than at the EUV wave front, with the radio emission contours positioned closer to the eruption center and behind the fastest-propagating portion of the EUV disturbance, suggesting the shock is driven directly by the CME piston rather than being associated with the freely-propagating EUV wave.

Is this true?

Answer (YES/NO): NO